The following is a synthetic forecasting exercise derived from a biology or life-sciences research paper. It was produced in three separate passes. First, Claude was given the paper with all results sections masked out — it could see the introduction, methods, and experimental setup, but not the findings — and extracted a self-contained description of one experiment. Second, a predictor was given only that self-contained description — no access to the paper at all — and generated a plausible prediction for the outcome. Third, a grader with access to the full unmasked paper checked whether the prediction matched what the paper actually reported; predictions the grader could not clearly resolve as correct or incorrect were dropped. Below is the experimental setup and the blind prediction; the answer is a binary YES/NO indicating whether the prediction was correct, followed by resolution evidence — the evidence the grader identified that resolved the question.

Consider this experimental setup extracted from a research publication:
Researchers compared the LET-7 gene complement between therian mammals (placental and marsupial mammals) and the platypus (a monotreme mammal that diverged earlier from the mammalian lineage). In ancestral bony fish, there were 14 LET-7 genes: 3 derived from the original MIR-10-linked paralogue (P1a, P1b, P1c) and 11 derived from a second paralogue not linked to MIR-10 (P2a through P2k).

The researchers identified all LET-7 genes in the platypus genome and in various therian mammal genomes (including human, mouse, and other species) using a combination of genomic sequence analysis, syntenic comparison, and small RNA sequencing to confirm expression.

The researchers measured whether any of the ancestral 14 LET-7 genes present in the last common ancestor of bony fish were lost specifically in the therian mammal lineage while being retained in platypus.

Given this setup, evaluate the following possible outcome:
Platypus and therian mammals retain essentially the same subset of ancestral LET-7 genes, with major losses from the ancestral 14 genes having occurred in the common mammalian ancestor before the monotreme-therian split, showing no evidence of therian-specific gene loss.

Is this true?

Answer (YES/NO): NO